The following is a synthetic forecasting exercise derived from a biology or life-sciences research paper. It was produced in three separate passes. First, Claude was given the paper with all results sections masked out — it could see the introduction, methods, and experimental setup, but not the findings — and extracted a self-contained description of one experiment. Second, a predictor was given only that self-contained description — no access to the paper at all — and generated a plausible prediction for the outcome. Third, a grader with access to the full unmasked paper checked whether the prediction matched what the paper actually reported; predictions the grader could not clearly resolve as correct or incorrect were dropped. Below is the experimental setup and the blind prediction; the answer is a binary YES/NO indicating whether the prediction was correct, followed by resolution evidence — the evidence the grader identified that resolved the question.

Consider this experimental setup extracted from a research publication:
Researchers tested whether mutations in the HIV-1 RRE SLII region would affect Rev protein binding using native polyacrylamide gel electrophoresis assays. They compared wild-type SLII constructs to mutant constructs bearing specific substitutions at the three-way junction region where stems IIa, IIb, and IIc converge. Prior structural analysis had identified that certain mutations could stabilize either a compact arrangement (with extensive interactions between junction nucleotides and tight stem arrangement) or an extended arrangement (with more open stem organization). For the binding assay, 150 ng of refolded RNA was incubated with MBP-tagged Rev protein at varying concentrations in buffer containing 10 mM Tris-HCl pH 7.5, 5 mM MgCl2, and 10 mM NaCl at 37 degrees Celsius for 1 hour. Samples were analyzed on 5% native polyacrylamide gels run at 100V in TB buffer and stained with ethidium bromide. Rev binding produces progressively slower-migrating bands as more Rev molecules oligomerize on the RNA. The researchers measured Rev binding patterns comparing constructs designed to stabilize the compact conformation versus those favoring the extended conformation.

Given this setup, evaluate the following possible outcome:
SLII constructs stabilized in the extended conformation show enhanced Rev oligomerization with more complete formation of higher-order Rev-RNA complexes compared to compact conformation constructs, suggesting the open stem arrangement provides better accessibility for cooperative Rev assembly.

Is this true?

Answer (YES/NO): NO